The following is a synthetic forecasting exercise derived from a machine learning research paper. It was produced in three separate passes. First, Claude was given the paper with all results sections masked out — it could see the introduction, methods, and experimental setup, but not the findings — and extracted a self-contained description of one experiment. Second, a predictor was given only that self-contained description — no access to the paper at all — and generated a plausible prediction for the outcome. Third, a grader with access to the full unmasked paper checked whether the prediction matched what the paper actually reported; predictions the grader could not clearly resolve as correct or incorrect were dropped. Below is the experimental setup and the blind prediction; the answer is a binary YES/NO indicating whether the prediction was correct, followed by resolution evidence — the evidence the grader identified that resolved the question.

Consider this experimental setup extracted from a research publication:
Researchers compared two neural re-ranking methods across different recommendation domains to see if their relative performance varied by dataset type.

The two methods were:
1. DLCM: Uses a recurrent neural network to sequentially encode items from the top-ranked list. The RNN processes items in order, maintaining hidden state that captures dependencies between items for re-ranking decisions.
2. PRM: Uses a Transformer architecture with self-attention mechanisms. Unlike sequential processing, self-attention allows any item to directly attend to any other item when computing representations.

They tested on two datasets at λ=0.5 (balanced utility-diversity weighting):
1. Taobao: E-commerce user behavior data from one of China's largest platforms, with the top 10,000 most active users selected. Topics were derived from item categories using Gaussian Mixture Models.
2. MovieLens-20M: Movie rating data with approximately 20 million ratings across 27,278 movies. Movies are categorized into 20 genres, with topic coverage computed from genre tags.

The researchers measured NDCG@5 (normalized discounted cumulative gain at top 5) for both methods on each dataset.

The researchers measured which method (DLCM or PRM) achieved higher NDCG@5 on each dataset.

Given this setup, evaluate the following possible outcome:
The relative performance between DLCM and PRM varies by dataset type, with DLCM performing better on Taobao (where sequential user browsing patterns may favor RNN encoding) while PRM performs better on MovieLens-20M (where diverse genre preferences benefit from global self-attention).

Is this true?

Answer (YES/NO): NO